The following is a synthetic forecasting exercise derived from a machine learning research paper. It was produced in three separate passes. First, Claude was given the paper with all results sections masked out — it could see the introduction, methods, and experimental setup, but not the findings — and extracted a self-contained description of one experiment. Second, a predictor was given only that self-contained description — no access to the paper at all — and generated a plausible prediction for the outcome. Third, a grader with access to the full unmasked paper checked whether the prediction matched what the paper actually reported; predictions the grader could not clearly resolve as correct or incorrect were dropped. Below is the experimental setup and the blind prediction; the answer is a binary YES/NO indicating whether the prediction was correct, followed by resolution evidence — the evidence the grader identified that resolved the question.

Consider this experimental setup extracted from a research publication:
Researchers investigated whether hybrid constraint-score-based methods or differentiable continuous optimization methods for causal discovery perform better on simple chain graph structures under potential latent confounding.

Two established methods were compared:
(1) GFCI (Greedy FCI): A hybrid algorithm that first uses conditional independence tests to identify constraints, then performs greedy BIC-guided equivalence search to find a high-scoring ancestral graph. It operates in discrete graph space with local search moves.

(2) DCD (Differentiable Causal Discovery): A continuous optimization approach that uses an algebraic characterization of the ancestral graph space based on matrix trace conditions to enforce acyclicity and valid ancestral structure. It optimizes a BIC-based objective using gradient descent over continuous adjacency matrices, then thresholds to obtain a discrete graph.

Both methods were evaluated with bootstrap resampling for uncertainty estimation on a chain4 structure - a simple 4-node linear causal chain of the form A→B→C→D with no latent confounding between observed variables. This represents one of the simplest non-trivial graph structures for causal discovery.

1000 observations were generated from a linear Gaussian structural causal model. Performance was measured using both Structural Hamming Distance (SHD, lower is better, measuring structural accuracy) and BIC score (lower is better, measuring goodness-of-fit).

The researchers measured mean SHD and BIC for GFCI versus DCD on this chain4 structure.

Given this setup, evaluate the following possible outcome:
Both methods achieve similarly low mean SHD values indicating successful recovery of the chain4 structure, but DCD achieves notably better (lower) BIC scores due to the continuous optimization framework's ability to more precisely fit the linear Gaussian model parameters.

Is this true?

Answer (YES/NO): NO